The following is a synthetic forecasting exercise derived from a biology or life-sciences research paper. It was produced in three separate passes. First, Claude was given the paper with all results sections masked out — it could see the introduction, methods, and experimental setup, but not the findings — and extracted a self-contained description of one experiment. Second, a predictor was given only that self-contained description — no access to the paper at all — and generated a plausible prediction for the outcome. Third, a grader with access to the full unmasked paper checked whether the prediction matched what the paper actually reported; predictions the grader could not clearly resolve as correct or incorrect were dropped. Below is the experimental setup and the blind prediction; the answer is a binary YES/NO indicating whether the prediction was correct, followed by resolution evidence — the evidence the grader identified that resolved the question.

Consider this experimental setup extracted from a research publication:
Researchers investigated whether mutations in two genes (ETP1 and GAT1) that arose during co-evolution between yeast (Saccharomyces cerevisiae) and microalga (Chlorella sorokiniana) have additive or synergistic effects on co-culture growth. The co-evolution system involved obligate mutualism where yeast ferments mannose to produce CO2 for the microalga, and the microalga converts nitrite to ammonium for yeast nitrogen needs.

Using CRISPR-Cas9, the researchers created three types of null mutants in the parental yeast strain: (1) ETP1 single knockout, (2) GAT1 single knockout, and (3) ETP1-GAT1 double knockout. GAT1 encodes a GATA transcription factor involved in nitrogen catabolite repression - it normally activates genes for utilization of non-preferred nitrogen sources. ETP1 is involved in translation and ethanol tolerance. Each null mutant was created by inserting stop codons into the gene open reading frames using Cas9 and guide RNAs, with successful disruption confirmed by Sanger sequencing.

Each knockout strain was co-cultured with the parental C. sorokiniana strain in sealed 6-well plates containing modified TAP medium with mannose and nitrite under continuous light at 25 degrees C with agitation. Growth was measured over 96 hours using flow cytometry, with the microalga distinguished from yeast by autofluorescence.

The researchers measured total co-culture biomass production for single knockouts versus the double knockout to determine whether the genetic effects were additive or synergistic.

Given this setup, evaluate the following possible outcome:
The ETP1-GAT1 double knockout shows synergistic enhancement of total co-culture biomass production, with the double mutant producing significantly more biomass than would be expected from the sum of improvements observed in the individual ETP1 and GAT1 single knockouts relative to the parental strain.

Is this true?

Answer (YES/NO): YES